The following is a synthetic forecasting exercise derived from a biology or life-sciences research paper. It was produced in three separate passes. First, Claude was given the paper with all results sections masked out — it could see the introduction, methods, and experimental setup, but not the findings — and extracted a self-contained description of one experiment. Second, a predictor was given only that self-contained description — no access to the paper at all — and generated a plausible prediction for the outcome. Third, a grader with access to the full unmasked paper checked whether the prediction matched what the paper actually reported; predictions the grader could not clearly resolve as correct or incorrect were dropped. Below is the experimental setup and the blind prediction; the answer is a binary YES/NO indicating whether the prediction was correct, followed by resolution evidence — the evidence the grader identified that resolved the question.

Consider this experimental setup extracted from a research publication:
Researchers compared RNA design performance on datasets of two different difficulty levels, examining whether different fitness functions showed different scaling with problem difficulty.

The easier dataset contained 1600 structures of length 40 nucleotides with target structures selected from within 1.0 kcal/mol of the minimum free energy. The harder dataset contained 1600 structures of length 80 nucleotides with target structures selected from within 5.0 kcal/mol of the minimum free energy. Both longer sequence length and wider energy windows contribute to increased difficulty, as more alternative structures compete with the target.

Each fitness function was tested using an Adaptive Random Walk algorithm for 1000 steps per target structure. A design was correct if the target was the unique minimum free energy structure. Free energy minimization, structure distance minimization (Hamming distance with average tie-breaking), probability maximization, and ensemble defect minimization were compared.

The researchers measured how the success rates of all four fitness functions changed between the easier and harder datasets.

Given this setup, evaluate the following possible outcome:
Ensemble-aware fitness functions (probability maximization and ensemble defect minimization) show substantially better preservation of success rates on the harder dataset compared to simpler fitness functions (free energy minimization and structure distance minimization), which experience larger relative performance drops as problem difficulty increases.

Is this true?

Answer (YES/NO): NO